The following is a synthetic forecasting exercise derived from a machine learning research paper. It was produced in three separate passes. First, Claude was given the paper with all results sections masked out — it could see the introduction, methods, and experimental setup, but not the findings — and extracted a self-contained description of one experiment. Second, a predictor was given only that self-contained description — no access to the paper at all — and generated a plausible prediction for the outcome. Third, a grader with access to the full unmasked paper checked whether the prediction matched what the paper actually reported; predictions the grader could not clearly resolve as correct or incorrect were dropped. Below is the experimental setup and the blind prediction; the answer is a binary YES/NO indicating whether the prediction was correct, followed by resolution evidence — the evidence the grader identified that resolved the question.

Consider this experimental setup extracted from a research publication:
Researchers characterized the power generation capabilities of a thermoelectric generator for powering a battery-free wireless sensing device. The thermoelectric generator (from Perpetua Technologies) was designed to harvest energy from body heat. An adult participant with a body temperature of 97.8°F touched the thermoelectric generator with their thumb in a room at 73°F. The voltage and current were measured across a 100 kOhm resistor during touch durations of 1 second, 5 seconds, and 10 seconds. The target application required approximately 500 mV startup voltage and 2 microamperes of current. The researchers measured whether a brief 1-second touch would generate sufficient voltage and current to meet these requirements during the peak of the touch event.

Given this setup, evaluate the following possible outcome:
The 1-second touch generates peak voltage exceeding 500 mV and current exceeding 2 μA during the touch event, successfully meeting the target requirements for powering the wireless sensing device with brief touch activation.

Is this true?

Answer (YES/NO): NO